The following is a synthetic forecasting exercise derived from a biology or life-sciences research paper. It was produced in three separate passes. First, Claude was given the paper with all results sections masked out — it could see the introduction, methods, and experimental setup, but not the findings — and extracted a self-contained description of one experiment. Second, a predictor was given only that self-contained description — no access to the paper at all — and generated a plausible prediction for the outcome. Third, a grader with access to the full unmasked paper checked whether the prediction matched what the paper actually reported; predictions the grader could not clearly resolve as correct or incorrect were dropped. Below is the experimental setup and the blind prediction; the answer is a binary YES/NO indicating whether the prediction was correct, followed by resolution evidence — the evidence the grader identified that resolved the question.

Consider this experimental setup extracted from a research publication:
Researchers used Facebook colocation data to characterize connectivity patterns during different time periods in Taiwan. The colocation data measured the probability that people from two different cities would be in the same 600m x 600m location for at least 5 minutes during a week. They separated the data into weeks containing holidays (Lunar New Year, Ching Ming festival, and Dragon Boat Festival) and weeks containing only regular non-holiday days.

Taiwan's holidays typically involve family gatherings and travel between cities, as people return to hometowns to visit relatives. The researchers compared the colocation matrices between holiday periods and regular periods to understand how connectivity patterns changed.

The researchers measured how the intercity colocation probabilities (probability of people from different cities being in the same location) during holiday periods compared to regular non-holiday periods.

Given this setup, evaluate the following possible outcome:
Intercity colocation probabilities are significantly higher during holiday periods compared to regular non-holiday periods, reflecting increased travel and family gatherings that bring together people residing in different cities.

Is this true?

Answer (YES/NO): YES